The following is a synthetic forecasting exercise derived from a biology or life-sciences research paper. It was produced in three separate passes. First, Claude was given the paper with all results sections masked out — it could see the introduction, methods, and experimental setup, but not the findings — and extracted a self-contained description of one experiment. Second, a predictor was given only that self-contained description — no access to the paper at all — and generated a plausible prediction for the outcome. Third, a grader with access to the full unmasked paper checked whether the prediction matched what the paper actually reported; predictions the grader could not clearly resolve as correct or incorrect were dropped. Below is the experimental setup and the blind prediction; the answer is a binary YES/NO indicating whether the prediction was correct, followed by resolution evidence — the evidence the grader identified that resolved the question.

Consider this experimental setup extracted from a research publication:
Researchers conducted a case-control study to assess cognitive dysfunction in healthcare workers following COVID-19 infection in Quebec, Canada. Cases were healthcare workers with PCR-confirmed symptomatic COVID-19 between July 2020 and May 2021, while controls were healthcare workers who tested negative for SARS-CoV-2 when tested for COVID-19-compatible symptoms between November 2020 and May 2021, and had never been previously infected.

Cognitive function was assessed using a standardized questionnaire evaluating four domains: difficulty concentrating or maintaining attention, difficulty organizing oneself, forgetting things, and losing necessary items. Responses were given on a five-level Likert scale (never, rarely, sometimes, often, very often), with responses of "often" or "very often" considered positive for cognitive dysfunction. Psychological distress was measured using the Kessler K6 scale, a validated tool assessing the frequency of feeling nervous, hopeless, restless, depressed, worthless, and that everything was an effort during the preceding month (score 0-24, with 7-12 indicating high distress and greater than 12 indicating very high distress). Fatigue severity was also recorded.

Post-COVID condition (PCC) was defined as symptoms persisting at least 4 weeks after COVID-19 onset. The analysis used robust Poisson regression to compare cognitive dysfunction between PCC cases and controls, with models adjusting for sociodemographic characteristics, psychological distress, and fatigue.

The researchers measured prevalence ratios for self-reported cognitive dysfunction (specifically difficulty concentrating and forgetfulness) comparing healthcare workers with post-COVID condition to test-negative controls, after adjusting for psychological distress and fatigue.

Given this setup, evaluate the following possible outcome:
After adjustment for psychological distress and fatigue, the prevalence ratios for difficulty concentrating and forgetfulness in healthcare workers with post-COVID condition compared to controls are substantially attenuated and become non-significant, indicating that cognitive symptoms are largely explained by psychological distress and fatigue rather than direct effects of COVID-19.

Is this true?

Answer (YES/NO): NO